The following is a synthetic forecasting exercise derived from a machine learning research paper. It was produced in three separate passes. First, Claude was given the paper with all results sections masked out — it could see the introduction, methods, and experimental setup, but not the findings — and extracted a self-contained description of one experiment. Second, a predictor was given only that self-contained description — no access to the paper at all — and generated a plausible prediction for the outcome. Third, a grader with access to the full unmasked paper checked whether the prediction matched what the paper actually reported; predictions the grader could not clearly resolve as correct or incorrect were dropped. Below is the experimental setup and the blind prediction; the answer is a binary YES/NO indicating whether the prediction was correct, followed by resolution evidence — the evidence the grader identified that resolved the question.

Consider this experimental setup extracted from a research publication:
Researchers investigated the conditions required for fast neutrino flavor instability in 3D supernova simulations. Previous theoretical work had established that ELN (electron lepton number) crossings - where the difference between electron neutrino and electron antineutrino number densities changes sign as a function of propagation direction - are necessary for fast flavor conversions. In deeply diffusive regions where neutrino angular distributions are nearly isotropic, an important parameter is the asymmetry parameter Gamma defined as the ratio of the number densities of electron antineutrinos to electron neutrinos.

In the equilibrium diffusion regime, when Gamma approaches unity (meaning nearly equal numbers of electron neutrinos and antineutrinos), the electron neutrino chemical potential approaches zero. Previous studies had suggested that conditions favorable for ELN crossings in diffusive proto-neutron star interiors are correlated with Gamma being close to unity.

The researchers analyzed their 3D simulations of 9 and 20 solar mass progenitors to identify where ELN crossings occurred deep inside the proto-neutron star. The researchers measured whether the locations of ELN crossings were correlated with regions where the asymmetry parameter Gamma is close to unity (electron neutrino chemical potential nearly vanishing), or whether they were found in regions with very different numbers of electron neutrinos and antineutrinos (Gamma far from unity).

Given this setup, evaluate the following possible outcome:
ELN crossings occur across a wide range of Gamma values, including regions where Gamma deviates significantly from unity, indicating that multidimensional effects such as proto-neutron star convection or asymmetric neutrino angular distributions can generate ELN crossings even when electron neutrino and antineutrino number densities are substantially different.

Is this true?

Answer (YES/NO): NO